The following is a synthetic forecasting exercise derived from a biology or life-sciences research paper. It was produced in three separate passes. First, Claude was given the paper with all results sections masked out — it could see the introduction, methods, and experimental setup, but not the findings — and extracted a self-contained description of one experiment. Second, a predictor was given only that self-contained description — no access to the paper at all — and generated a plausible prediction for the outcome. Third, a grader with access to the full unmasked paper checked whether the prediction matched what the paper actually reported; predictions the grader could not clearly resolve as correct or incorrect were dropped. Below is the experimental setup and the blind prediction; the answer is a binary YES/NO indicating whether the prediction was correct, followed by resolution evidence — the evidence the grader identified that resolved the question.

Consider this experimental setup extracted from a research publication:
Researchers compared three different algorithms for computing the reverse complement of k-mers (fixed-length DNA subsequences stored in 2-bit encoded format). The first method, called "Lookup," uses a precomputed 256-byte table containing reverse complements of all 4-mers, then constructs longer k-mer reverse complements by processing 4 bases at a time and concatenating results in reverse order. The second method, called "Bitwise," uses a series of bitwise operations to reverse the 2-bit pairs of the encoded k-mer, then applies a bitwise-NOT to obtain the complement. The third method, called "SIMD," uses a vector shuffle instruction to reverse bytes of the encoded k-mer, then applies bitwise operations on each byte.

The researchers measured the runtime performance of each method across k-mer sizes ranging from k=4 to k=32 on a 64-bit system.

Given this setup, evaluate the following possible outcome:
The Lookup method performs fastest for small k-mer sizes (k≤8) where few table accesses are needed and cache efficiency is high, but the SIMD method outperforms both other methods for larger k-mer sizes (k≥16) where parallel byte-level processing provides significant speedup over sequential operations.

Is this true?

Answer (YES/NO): NO